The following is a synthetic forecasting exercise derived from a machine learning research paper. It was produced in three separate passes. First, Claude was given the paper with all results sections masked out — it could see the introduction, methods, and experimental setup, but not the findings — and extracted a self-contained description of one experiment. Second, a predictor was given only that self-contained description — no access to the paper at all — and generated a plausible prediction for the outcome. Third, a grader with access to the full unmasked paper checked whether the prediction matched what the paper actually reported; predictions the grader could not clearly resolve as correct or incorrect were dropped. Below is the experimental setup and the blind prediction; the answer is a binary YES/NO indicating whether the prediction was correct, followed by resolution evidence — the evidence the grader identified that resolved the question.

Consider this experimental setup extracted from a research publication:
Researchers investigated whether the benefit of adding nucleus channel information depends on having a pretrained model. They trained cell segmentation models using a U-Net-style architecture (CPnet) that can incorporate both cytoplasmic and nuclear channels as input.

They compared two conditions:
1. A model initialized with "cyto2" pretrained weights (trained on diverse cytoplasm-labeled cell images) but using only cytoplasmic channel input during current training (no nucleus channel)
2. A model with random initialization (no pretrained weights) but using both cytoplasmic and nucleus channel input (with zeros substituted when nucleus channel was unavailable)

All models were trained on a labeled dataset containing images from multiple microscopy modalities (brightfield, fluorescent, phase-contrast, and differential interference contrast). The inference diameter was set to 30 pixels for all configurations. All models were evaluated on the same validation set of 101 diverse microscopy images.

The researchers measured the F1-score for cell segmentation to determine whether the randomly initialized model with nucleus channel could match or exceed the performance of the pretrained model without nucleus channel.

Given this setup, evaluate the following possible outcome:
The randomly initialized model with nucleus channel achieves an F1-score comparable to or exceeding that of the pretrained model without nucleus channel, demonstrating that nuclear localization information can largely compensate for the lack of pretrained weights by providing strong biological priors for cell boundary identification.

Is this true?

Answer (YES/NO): YES